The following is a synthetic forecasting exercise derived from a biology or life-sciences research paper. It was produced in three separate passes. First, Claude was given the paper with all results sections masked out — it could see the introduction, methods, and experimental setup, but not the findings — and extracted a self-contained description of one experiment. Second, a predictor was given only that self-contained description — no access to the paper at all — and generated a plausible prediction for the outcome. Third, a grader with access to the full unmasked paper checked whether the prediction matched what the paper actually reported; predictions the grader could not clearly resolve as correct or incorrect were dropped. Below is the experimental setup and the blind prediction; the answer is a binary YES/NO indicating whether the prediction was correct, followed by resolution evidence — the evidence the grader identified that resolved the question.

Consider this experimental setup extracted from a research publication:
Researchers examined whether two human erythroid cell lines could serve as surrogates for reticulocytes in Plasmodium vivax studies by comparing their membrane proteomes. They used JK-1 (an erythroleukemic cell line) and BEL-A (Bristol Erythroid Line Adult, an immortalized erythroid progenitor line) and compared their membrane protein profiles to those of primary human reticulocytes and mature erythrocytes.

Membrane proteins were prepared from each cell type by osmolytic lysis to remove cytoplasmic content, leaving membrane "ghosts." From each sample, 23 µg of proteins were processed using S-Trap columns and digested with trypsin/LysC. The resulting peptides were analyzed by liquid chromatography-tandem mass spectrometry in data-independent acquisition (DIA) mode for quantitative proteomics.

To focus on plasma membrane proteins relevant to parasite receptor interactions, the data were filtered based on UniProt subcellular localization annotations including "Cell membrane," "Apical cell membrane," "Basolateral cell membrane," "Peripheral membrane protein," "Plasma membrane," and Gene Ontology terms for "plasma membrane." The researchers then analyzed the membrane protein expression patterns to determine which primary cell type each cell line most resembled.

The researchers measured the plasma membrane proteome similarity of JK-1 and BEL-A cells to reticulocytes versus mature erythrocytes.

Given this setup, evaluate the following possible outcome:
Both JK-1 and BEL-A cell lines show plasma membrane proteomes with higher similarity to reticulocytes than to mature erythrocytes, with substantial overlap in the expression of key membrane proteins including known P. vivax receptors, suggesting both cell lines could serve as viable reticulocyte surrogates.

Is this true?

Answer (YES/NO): YES